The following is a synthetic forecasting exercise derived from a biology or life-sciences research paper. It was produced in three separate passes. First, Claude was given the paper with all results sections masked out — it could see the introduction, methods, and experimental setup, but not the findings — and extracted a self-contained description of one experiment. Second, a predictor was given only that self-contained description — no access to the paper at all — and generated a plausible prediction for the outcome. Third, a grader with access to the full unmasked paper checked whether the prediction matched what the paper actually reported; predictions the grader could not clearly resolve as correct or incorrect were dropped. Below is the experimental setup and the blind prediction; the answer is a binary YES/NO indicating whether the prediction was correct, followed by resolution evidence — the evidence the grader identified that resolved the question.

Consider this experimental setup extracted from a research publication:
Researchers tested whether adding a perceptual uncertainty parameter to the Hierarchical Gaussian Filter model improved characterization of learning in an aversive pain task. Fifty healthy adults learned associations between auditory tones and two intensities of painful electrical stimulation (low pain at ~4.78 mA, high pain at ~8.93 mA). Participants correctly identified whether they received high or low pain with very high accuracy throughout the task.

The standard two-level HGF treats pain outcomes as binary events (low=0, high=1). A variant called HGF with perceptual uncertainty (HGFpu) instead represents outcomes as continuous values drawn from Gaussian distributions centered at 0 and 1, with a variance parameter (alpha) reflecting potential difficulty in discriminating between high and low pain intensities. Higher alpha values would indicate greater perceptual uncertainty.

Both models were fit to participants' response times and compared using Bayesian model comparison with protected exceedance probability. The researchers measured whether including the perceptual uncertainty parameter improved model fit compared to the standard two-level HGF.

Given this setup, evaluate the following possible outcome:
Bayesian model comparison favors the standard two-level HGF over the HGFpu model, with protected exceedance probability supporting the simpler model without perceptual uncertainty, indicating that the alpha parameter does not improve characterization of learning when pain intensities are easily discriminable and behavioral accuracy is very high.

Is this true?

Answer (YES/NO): YES